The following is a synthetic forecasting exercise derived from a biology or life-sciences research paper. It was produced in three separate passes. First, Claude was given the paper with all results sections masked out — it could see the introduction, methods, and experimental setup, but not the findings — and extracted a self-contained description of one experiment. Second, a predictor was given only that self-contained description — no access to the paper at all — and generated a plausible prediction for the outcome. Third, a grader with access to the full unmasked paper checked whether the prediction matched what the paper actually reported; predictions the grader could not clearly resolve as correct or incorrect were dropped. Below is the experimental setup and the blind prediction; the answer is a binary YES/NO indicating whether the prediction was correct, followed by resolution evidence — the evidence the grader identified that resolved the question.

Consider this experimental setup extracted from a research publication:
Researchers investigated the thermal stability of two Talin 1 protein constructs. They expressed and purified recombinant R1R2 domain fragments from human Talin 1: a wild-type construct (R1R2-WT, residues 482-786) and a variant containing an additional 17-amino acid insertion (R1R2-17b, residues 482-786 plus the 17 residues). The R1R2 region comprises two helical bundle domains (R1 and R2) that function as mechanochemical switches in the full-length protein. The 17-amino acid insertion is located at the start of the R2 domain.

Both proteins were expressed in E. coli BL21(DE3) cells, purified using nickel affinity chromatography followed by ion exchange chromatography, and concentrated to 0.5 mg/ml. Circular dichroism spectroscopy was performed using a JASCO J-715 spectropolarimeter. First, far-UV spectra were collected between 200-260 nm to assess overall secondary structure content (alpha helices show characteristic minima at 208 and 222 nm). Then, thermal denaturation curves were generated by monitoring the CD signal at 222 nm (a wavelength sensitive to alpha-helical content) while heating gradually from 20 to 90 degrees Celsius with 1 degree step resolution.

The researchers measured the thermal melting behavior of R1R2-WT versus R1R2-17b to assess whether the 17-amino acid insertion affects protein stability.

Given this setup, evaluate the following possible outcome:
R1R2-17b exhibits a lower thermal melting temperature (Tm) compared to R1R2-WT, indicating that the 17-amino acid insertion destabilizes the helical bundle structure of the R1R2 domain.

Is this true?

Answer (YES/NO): YES